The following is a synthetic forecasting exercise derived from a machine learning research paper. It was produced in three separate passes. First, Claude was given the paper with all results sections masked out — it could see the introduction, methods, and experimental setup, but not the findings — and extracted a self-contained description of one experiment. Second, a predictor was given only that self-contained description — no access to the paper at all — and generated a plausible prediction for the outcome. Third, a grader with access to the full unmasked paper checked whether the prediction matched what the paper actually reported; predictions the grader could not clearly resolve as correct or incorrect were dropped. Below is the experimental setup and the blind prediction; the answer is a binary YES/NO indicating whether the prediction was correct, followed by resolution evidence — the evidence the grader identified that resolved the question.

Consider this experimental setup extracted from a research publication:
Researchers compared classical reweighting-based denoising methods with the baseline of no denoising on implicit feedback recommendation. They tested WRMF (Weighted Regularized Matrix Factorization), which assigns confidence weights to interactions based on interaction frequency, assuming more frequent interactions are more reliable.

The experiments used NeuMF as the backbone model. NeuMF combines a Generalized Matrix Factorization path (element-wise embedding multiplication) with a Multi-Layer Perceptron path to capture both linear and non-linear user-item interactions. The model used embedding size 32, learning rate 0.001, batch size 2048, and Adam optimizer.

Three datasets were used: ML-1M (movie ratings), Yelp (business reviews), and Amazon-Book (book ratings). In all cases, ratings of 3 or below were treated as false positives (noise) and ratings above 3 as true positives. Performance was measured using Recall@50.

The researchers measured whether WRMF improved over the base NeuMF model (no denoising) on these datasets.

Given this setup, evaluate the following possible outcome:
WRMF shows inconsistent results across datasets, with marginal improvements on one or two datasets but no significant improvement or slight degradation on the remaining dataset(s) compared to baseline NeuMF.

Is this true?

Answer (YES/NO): YES